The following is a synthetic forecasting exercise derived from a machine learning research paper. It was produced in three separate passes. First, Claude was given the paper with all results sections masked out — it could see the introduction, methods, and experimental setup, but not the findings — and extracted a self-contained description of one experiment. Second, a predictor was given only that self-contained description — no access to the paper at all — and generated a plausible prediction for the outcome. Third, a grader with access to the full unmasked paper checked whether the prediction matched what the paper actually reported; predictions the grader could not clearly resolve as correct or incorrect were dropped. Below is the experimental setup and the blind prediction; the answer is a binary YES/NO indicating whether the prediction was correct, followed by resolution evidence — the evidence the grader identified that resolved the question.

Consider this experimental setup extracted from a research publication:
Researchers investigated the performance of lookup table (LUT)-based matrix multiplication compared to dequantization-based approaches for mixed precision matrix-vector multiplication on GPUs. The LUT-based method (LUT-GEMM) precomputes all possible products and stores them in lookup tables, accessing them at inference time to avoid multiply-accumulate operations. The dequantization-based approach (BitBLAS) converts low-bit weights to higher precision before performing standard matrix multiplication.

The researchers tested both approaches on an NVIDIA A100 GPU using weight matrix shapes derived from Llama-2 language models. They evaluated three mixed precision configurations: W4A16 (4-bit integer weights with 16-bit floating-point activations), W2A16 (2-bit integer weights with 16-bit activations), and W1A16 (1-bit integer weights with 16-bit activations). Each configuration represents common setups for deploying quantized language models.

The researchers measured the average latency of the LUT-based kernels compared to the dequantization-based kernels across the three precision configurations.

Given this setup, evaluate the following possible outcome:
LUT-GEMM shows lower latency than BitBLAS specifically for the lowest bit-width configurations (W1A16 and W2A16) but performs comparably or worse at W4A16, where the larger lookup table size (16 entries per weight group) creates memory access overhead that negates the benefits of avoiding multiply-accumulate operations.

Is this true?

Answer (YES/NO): NO